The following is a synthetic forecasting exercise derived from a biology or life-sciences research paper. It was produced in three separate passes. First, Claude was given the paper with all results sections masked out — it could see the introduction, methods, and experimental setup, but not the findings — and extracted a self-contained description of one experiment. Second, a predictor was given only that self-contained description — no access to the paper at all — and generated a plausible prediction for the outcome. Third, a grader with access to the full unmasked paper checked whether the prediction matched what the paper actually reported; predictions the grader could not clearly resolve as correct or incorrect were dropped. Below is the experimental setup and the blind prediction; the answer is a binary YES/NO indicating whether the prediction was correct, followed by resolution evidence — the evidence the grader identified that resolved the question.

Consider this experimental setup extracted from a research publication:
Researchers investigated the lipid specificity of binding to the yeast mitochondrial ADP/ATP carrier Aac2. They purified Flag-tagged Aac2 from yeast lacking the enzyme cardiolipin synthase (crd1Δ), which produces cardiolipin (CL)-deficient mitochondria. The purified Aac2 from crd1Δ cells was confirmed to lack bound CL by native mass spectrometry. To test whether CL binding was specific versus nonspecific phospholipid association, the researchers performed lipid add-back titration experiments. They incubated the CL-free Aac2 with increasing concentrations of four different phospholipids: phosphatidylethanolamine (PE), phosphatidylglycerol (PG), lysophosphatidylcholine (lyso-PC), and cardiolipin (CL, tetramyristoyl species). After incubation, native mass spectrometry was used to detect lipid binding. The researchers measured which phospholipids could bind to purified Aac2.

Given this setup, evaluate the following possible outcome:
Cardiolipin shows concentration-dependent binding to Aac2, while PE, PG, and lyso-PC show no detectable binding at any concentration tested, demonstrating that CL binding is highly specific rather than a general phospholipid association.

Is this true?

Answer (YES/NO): YES